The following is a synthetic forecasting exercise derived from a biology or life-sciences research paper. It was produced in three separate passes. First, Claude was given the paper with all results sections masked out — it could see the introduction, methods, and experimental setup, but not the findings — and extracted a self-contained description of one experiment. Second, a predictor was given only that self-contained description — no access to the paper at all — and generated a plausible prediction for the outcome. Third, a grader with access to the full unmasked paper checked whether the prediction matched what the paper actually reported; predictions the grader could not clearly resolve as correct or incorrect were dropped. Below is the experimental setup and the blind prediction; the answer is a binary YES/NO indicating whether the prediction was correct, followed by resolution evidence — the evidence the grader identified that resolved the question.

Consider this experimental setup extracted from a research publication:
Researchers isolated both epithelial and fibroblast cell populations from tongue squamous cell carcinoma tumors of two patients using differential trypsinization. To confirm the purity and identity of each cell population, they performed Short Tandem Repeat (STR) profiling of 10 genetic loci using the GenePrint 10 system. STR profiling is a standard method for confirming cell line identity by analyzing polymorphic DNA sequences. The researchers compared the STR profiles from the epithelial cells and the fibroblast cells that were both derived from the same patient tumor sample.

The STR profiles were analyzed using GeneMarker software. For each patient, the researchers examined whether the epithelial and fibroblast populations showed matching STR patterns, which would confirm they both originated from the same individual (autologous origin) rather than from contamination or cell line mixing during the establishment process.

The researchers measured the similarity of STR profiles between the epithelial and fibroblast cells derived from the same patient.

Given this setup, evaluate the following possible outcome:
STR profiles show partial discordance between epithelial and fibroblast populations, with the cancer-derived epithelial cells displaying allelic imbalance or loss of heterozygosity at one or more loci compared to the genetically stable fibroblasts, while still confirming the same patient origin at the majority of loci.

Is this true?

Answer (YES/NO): NO